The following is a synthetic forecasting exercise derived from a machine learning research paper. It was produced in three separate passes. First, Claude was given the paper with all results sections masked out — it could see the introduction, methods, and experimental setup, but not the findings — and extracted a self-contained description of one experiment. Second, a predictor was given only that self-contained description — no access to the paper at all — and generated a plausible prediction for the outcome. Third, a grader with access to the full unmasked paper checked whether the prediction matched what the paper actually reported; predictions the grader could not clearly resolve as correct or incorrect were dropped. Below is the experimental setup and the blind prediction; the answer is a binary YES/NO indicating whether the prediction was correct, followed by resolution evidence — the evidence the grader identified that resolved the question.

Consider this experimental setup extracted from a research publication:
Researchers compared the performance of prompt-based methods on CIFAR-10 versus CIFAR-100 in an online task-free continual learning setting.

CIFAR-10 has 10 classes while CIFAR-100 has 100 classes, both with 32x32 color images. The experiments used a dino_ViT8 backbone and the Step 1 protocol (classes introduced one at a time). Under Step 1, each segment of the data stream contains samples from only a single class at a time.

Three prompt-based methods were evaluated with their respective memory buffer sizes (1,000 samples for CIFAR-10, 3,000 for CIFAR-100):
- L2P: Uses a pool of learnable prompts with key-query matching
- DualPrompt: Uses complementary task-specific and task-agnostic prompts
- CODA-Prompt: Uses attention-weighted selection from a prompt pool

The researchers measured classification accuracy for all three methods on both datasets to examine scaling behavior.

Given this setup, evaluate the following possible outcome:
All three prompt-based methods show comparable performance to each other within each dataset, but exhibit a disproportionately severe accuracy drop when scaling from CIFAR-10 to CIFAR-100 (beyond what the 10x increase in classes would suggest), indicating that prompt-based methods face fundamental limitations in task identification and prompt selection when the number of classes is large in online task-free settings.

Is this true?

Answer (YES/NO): NO